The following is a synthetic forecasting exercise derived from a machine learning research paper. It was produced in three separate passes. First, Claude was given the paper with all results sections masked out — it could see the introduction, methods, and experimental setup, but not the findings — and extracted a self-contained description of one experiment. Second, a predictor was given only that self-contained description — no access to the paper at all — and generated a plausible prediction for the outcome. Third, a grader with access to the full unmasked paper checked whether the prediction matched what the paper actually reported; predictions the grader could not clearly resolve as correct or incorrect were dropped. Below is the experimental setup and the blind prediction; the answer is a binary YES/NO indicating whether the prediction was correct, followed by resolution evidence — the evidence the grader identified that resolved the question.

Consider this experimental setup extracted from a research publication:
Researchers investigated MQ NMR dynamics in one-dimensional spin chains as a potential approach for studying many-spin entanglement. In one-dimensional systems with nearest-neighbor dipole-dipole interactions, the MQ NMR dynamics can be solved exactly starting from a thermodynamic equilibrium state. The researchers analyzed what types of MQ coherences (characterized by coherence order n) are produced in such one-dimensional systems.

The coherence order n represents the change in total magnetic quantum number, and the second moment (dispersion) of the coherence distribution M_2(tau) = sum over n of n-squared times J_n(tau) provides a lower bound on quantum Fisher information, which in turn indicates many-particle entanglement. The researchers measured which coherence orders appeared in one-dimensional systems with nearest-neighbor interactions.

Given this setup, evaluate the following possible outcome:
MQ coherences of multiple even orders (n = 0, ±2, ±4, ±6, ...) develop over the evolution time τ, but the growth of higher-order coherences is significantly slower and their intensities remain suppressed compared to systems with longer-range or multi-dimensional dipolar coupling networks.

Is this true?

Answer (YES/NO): NO